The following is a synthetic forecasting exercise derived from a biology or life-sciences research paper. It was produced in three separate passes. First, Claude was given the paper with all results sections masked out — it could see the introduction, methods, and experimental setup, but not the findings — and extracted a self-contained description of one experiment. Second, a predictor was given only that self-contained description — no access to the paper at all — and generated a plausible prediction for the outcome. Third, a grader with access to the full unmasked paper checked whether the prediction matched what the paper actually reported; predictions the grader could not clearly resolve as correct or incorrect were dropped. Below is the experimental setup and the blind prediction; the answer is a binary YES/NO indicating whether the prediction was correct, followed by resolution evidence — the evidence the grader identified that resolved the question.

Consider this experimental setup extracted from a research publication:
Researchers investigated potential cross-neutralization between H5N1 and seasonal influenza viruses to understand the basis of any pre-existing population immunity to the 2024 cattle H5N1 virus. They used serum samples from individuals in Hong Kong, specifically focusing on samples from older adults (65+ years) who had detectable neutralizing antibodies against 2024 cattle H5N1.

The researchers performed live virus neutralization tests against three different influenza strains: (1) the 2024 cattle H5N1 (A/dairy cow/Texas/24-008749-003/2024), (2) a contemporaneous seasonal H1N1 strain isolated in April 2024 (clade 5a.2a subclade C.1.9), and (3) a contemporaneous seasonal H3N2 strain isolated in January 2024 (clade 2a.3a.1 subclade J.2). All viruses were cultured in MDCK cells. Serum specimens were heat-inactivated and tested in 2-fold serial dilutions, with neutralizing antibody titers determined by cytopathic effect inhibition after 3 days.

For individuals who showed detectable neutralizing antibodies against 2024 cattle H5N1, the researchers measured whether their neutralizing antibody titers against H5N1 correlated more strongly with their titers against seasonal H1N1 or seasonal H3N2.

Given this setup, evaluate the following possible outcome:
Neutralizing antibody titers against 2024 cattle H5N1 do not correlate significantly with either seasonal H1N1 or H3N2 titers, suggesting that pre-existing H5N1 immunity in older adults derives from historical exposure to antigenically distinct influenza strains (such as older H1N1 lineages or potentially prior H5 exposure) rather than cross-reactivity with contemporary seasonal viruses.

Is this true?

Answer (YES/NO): NO